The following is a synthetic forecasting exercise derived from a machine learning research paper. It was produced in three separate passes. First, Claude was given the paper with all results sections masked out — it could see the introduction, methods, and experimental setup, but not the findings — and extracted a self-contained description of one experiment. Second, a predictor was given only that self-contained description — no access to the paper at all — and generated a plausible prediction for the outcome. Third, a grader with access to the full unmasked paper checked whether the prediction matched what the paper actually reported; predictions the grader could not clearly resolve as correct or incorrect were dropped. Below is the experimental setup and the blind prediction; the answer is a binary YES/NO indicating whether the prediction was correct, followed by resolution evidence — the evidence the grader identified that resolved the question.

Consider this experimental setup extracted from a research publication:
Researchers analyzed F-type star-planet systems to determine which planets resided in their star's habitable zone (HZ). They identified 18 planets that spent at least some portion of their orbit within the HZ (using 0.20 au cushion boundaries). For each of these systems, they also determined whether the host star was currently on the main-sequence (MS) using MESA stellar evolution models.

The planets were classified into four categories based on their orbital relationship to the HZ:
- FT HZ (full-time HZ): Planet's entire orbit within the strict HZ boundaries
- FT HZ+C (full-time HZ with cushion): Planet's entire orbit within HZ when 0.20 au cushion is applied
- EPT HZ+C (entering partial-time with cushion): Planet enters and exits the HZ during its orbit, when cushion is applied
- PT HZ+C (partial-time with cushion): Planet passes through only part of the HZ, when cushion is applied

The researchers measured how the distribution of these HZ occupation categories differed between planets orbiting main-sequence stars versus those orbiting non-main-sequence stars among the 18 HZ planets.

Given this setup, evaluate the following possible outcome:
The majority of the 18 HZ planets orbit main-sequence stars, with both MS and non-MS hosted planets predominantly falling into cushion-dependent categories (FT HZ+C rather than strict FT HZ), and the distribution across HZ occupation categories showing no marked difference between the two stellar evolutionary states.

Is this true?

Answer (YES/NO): NO